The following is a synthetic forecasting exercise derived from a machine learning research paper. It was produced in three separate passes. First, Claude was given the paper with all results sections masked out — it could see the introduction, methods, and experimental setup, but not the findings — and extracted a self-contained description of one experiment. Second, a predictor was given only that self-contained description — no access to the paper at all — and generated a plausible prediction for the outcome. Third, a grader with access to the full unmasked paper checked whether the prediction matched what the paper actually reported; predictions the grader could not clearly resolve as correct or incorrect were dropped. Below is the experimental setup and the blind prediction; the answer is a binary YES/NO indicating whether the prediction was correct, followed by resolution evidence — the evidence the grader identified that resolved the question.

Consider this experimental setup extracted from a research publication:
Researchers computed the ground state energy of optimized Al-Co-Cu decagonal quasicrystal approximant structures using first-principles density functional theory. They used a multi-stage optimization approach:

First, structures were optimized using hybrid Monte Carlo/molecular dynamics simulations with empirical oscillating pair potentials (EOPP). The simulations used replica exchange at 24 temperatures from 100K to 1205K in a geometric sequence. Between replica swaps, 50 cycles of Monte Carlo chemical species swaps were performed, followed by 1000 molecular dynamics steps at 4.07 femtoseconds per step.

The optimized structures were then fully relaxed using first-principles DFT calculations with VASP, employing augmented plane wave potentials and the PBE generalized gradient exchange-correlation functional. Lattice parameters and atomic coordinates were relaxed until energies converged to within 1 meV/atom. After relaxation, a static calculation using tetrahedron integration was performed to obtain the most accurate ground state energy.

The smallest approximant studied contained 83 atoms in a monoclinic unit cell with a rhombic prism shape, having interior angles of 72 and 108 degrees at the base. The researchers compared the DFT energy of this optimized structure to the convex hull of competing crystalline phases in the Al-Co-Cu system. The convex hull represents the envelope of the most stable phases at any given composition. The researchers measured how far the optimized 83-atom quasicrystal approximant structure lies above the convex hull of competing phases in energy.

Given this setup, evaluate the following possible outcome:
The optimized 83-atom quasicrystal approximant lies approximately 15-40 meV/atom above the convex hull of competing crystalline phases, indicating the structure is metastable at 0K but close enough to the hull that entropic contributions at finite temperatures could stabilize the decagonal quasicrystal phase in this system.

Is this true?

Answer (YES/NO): NO